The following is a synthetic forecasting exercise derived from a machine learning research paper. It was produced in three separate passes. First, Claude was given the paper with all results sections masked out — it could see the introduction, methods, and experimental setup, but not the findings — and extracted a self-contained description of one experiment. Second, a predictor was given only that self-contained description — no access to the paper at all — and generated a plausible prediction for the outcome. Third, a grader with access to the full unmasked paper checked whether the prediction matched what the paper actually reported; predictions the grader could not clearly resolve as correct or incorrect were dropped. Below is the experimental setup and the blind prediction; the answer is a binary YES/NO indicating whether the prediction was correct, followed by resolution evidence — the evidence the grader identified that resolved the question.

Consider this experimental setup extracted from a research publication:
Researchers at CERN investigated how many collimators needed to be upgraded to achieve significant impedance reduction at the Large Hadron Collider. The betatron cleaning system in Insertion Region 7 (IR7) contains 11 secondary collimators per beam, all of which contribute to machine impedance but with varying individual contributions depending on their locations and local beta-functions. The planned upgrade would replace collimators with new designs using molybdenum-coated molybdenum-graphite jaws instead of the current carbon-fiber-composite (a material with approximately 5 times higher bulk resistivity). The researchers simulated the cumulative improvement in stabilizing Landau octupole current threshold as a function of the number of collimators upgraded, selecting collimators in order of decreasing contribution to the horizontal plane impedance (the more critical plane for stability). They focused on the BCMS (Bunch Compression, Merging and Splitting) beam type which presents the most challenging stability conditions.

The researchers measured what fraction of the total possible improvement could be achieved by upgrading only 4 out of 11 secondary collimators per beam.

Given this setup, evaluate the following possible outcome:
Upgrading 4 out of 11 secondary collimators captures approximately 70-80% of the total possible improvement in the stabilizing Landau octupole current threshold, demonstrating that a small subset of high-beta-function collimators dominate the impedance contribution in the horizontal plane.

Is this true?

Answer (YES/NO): NO